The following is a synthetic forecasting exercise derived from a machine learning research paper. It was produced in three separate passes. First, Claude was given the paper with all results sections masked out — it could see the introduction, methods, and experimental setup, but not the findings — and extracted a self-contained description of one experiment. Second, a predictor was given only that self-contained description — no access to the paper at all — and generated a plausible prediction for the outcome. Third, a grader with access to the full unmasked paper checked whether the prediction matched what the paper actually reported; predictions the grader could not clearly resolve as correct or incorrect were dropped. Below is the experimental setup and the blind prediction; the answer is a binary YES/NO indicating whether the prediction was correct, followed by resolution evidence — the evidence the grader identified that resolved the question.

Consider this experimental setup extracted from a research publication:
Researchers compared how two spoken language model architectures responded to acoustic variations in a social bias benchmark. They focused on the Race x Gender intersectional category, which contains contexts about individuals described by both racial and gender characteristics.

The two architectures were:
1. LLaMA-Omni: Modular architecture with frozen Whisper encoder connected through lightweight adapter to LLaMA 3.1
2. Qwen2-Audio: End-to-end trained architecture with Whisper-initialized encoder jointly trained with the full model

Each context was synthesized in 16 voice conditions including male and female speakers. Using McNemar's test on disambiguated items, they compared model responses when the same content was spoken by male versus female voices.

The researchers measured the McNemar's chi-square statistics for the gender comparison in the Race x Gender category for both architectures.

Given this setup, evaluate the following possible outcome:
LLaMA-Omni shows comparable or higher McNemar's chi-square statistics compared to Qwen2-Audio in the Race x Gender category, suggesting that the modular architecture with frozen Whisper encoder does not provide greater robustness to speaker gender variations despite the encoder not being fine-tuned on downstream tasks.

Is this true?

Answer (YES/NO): YES